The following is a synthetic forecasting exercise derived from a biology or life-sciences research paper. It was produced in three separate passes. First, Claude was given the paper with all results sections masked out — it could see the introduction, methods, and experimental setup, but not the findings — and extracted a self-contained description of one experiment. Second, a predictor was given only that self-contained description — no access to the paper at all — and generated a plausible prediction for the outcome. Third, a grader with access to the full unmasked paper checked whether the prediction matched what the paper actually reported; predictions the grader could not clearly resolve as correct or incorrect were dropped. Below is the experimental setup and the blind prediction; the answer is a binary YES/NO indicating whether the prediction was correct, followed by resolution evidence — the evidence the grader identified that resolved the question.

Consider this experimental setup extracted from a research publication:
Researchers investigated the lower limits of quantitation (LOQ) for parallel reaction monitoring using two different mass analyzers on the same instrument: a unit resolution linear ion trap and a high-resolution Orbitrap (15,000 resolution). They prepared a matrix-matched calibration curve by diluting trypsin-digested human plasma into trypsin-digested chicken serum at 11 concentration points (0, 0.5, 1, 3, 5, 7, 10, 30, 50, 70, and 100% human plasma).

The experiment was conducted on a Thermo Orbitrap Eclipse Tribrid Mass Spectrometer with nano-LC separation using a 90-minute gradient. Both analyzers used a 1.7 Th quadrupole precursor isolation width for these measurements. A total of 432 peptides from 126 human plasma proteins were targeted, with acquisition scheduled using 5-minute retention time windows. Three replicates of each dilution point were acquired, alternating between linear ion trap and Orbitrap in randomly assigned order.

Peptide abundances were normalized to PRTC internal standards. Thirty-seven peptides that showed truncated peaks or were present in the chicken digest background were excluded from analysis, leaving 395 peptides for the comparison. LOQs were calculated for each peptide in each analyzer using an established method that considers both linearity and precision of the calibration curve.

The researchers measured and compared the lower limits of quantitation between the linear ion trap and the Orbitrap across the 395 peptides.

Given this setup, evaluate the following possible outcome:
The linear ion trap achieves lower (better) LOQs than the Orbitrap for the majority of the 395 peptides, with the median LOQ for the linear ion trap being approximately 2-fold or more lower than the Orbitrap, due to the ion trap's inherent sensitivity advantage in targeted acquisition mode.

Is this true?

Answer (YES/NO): NO